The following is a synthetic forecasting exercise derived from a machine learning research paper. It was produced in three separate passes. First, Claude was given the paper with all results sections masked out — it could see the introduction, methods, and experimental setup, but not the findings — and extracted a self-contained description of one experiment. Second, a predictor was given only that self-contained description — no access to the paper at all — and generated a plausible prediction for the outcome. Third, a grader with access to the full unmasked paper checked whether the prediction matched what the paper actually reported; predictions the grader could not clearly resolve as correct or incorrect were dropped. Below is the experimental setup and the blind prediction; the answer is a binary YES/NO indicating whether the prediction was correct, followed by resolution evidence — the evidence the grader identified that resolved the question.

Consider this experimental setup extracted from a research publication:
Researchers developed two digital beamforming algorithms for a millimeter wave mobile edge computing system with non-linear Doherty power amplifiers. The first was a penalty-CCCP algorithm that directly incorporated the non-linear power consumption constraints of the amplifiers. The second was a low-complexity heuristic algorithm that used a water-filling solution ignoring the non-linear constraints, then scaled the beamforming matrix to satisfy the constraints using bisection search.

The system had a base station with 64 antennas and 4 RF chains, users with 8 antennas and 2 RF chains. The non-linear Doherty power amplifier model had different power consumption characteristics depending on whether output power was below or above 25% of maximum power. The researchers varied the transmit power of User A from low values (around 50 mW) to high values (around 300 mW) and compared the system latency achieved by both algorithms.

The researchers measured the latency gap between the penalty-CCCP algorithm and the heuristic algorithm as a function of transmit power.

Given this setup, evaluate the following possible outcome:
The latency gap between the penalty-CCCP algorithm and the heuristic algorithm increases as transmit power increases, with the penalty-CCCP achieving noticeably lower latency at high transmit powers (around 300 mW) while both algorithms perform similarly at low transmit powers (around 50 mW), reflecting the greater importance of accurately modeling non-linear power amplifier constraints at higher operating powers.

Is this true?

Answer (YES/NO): NO